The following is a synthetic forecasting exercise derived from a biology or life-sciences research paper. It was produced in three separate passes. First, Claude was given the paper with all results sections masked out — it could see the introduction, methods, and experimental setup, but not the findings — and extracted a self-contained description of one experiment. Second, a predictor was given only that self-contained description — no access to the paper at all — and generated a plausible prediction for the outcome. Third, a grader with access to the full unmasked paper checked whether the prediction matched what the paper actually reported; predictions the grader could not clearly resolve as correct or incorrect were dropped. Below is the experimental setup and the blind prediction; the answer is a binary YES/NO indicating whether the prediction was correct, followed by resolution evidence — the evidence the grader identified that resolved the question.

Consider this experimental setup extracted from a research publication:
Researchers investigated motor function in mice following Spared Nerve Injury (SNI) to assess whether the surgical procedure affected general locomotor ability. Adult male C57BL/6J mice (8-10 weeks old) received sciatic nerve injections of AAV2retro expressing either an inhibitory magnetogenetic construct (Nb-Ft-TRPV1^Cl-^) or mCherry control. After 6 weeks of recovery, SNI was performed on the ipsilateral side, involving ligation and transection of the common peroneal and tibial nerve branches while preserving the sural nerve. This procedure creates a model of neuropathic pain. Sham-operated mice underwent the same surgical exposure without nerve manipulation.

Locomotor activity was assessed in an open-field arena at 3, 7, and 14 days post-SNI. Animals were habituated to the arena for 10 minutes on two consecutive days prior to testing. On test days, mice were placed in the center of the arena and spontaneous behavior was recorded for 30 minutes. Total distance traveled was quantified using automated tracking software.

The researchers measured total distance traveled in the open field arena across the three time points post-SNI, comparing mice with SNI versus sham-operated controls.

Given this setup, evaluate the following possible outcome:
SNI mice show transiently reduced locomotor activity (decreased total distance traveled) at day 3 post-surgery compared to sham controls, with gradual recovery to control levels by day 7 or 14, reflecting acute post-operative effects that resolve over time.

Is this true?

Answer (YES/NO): NO